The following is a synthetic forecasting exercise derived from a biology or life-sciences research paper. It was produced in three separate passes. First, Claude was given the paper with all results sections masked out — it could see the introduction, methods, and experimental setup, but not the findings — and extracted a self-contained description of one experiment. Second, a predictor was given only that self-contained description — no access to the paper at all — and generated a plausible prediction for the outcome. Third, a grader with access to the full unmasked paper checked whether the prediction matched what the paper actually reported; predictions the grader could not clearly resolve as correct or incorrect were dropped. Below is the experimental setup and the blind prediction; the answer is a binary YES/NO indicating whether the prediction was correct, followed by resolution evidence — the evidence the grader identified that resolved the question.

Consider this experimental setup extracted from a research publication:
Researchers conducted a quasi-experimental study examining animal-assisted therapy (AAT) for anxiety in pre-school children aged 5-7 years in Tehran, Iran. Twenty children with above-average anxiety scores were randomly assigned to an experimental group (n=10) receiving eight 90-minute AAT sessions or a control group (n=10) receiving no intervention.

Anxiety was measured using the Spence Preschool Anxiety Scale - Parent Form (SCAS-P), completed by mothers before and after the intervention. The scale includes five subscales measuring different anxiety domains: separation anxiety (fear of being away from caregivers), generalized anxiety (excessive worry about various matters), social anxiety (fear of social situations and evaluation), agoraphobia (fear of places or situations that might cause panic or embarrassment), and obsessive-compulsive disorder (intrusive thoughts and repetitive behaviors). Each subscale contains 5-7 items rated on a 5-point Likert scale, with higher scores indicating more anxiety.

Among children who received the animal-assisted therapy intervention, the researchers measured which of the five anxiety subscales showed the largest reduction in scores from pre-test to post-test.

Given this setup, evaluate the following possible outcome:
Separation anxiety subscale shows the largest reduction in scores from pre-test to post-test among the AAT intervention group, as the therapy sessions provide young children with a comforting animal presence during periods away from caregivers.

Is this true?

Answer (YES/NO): NO